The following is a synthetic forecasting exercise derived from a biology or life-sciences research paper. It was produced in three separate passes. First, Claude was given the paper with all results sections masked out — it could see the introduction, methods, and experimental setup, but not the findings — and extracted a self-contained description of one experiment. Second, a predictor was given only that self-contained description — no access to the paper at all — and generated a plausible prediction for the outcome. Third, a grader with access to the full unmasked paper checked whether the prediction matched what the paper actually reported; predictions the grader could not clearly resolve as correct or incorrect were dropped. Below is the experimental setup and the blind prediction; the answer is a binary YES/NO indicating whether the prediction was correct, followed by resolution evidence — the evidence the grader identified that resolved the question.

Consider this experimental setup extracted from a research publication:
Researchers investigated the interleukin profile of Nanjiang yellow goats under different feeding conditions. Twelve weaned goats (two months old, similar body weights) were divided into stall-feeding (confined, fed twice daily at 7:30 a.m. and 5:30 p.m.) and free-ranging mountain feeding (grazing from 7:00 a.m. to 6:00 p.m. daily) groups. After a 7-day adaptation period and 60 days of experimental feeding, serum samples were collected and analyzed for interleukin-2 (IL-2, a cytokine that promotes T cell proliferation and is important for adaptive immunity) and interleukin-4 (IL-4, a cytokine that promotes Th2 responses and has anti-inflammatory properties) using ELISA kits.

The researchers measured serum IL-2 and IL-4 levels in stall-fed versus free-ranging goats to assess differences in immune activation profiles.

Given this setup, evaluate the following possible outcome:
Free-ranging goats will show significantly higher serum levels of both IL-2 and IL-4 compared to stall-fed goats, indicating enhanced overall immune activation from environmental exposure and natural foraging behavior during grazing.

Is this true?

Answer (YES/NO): NO